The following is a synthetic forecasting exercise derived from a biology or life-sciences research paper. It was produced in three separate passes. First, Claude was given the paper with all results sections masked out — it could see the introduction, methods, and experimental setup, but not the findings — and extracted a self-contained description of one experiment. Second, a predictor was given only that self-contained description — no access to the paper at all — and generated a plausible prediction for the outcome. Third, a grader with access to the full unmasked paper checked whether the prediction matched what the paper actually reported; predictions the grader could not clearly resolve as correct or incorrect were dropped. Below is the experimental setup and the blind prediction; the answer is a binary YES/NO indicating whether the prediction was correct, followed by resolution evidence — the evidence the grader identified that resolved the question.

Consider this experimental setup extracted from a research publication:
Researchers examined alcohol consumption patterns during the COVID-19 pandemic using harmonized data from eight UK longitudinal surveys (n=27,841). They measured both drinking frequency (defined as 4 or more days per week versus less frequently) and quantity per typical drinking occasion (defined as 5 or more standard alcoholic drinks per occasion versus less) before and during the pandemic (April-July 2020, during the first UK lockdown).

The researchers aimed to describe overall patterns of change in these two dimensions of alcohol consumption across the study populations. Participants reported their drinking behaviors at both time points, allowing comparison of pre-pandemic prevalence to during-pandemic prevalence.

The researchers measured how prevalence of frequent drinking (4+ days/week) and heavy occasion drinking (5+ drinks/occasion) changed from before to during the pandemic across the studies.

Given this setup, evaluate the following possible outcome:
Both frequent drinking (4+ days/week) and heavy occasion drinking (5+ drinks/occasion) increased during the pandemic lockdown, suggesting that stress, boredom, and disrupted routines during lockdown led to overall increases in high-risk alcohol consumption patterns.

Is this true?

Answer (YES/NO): NO